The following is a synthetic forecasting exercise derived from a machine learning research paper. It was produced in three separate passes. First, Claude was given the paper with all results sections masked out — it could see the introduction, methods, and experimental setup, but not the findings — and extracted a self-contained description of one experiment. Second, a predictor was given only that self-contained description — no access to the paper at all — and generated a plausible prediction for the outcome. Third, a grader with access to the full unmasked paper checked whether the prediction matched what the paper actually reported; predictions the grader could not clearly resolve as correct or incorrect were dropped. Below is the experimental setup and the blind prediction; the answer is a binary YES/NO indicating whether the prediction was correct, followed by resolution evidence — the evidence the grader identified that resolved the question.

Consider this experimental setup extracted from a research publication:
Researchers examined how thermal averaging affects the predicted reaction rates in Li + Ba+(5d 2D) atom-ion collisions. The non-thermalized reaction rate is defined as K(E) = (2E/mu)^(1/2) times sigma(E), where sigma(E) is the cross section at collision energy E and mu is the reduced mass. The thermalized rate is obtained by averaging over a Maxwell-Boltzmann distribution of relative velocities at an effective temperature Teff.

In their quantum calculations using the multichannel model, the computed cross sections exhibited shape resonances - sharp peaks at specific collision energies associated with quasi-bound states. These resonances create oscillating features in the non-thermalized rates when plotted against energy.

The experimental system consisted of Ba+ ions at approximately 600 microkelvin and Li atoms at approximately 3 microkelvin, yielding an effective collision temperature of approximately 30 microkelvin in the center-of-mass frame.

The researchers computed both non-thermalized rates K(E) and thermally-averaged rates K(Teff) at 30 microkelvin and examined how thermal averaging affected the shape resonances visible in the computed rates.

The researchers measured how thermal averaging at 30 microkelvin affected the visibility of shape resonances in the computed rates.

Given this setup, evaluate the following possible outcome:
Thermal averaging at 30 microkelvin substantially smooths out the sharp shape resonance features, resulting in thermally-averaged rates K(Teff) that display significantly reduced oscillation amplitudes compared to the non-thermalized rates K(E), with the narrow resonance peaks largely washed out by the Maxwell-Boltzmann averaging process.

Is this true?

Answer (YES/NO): YES